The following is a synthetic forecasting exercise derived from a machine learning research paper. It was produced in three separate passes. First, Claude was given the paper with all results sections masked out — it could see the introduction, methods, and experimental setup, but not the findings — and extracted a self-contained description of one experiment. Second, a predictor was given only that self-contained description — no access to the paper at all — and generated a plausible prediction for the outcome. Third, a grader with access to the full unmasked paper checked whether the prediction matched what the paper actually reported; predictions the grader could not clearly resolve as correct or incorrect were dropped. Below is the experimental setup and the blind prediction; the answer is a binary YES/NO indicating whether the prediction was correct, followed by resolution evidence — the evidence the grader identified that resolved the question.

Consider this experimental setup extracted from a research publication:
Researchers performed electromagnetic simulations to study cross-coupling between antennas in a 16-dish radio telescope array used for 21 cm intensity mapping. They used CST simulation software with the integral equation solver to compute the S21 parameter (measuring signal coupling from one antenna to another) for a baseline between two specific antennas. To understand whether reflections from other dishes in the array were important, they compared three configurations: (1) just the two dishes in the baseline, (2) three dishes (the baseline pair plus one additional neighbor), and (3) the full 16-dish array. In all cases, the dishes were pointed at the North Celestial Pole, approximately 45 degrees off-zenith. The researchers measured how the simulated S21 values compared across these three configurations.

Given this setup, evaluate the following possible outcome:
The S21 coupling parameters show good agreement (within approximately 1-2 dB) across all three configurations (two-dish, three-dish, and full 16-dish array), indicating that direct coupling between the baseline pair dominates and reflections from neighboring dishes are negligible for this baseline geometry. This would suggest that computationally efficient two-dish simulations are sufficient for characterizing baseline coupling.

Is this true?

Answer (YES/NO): NO